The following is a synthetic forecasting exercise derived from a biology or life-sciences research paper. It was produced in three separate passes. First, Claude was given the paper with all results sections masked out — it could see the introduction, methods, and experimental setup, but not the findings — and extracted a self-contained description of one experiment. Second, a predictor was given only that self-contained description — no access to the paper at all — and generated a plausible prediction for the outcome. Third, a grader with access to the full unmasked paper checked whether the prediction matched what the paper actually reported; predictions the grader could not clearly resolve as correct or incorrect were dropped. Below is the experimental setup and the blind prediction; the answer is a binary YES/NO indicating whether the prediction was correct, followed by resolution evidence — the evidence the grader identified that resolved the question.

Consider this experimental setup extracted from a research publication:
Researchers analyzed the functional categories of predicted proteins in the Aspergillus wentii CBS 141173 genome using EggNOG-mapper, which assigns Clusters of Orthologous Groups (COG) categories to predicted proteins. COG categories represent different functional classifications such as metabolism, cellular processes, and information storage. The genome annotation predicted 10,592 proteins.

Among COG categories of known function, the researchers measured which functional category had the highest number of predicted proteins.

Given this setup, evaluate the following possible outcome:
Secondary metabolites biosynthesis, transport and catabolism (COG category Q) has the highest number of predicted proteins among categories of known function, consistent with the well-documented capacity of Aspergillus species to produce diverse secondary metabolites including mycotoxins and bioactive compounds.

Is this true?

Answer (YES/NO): NO